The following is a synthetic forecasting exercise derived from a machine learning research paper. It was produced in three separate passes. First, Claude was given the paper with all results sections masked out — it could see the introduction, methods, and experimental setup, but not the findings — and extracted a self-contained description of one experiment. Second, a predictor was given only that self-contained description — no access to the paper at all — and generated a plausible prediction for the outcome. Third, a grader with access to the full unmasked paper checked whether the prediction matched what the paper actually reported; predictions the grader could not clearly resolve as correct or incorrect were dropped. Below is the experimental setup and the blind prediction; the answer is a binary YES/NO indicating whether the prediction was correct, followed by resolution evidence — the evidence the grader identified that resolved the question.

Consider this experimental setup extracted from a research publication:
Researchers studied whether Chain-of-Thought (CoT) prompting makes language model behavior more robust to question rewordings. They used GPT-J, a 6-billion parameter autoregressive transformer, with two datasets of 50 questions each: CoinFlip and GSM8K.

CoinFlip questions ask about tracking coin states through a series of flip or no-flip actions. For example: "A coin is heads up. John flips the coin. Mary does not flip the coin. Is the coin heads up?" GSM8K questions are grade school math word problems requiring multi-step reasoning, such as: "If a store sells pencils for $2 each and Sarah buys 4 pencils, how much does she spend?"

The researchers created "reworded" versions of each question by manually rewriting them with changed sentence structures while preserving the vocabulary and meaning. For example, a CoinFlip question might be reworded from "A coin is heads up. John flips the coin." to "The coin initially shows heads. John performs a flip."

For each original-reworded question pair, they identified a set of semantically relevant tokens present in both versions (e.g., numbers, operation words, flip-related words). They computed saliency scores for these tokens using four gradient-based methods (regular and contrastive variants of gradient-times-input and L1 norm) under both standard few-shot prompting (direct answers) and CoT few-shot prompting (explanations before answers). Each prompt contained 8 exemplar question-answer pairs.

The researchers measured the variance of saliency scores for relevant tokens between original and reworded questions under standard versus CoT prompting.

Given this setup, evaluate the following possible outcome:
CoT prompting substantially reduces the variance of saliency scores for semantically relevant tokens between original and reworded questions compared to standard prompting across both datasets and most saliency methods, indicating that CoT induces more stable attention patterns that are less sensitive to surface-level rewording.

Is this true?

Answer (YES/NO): YES